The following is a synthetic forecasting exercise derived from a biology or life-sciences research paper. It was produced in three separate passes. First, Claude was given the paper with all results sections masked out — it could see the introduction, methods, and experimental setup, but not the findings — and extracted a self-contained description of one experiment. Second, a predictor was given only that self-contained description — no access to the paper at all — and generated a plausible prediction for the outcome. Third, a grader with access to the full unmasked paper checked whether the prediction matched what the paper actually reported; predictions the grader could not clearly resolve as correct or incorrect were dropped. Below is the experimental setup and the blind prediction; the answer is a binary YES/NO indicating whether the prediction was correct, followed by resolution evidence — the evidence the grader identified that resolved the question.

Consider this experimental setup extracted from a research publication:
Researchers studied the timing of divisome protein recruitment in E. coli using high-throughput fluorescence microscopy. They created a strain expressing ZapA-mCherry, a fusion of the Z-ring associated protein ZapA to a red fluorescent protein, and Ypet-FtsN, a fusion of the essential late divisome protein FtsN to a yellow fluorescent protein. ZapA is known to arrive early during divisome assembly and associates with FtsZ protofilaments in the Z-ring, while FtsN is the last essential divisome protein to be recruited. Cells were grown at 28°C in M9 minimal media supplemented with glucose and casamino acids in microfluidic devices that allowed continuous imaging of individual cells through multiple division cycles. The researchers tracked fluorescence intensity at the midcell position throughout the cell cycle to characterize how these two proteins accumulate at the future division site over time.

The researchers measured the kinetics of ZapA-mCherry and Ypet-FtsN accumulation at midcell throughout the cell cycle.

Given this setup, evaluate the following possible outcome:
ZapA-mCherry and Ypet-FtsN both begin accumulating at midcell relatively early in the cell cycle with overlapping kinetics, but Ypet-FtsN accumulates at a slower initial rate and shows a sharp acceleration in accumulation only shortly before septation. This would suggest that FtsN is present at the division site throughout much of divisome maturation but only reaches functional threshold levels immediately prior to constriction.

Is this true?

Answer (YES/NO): NO